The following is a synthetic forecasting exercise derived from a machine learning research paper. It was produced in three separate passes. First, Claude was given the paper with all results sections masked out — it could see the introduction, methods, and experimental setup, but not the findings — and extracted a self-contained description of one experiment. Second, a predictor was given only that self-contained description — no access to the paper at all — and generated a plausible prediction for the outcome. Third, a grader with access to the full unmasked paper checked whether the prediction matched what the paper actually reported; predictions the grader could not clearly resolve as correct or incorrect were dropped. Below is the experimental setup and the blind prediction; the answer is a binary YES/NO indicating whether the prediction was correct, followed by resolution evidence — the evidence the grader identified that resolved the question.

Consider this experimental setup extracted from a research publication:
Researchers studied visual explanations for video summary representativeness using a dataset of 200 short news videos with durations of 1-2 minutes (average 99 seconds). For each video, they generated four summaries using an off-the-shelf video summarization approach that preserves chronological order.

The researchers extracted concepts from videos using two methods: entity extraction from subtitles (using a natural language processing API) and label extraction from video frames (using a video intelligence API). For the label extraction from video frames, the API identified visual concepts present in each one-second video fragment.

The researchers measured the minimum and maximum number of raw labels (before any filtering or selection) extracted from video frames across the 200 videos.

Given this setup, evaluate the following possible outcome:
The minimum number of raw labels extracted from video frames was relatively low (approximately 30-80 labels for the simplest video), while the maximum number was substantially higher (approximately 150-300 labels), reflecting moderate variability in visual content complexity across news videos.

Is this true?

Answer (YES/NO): NO